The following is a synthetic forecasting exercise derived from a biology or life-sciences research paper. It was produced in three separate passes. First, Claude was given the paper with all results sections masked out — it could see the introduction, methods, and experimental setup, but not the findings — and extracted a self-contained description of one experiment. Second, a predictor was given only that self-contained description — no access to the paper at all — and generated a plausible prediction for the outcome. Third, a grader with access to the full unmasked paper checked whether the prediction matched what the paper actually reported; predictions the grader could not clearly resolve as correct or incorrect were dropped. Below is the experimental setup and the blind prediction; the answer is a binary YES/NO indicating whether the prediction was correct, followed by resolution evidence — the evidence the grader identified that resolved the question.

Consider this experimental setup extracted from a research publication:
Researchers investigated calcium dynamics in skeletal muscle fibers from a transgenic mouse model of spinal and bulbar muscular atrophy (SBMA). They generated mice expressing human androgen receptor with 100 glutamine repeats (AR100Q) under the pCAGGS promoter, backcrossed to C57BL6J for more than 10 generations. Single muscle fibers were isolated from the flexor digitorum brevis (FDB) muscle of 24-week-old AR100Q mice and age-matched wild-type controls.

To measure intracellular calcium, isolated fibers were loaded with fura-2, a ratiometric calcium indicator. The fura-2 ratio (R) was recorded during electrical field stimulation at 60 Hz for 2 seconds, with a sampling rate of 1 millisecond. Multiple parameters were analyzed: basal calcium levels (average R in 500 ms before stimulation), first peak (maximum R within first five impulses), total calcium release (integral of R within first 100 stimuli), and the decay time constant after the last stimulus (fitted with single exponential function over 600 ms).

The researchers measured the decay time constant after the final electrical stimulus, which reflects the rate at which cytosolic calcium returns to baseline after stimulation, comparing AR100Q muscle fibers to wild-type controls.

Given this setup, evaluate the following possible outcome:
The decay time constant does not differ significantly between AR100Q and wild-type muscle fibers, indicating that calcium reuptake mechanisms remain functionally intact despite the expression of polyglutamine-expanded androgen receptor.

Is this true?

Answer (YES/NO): NO